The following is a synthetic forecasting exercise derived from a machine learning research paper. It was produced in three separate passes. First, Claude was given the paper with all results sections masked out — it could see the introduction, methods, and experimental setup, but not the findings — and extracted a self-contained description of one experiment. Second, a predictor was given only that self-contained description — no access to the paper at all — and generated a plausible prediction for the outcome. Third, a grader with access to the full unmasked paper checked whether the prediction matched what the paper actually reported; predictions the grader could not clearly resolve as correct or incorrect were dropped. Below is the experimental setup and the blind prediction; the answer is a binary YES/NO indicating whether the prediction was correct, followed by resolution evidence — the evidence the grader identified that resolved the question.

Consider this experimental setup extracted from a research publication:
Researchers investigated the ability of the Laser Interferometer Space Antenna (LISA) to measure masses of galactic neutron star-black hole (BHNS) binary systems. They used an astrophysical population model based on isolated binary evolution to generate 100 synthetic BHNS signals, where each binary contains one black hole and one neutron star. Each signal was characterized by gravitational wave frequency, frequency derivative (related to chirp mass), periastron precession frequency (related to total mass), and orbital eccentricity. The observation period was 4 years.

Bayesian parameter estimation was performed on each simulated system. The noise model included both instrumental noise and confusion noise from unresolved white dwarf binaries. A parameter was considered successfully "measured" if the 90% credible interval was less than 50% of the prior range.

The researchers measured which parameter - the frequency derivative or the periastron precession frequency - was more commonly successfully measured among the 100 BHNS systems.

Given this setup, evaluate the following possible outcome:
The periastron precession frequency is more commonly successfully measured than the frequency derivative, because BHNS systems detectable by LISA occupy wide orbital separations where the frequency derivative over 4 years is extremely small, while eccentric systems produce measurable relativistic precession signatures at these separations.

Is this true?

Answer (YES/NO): NO